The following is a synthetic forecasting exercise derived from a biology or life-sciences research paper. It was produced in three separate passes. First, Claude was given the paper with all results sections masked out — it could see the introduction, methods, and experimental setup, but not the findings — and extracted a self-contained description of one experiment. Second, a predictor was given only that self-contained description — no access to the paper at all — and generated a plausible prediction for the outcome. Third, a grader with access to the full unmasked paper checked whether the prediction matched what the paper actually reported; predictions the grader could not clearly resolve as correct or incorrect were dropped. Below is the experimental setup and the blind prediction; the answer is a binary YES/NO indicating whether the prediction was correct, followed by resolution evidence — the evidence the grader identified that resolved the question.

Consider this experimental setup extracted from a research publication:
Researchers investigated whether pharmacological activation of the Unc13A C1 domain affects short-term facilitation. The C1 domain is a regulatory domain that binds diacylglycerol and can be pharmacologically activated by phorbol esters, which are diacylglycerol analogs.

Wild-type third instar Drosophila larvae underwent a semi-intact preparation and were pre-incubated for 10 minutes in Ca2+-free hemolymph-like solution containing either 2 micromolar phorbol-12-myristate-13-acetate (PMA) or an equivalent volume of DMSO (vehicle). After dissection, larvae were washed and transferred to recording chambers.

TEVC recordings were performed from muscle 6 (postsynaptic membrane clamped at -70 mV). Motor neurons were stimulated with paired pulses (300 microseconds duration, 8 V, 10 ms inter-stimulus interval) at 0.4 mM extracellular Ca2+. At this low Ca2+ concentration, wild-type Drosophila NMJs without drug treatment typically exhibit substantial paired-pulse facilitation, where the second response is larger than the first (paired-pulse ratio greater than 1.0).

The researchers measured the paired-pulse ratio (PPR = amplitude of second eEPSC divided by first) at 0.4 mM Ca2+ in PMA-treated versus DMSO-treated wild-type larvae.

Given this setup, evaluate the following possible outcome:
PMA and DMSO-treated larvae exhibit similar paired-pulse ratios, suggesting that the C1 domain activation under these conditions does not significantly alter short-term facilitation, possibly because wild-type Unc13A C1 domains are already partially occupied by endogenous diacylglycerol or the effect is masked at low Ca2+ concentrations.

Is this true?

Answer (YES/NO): NO